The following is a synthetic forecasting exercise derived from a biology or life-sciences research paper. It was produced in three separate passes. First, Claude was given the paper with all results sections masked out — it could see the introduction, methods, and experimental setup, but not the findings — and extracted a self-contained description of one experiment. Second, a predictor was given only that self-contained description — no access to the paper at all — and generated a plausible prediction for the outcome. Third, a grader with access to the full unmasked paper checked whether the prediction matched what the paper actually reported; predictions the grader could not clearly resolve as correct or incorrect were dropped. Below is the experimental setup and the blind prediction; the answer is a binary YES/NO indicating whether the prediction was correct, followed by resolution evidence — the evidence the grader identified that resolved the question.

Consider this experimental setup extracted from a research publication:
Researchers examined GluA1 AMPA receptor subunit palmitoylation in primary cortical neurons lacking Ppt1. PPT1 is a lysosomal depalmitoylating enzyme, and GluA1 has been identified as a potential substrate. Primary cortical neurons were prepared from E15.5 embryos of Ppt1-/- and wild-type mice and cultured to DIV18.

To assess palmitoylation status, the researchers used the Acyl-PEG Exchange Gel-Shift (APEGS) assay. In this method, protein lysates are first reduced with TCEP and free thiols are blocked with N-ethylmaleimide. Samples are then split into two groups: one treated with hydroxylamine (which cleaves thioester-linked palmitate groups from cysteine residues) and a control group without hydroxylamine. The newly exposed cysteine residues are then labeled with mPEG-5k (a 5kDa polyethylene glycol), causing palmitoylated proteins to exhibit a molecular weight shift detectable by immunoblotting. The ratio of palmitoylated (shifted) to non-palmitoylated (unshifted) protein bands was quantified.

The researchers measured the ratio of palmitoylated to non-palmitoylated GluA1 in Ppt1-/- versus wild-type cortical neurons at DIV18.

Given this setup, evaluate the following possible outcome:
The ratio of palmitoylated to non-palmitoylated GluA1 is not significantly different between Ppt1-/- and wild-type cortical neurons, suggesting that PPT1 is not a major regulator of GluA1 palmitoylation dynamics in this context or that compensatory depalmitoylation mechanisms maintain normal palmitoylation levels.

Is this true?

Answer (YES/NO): NO